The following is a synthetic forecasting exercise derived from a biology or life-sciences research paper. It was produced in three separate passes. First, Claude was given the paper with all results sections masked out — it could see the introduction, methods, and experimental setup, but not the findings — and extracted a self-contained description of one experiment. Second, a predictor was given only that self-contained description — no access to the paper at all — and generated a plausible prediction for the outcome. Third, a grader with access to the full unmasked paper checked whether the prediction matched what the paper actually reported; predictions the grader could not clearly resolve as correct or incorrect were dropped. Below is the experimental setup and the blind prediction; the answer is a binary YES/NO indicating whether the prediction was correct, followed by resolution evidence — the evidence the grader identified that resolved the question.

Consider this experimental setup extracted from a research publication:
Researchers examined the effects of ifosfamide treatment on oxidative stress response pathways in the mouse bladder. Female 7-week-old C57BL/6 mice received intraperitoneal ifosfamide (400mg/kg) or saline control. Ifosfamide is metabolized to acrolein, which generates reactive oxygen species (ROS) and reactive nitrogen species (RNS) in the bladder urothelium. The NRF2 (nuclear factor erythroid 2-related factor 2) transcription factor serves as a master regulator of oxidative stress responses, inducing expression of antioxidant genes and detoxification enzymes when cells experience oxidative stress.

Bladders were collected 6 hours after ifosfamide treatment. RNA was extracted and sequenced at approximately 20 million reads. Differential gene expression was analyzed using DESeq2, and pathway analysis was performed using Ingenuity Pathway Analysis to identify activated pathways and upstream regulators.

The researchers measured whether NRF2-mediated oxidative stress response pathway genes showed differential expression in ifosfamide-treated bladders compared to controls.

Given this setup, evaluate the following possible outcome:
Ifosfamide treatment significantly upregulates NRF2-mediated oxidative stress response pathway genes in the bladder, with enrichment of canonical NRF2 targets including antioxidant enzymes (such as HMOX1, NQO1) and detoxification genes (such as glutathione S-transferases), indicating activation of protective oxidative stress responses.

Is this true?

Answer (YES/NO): YES